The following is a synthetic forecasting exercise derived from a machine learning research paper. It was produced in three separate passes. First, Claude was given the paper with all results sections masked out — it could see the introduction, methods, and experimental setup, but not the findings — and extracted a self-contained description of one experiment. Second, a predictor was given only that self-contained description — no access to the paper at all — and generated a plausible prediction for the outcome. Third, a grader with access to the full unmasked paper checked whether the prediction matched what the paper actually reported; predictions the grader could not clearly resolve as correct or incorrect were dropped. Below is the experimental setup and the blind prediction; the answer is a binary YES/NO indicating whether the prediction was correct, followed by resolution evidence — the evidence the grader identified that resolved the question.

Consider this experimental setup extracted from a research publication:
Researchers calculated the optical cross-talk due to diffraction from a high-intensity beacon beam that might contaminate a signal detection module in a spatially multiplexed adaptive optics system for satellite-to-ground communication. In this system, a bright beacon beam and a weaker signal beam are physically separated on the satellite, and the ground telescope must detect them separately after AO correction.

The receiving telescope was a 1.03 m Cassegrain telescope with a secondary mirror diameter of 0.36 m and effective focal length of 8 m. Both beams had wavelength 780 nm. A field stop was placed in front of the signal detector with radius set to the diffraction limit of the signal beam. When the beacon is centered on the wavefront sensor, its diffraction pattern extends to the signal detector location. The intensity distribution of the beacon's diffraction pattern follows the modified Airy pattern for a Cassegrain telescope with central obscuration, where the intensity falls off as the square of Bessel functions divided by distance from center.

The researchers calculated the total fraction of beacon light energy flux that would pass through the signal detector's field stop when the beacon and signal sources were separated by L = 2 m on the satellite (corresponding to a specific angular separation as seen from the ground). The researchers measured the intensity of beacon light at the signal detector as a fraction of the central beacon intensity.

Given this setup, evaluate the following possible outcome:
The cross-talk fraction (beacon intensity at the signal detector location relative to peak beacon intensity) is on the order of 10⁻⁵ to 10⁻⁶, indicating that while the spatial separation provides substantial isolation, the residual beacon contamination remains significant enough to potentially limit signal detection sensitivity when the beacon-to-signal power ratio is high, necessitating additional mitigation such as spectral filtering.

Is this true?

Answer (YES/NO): NO